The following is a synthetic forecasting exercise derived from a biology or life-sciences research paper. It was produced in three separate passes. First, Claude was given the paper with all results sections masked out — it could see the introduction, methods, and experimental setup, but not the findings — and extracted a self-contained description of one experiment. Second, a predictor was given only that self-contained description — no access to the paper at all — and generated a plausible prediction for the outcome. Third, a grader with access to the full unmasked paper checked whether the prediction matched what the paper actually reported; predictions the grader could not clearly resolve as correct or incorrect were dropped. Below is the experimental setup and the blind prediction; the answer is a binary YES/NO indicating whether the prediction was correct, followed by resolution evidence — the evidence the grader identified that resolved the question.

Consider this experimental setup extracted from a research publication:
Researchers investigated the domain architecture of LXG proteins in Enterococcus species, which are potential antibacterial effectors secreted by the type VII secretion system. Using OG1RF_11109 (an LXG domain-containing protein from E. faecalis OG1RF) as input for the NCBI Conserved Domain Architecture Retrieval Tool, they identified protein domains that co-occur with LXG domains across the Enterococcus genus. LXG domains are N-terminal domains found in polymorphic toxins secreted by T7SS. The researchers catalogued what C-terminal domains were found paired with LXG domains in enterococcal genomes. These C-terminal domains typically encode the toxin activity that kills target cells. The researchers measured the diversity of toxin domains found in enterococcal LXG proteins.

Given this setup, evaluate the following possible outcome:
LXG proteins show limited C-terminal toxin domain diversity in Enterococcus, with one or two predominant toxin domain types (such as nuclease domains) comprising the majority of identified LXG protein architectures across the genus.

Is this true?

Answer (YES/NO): NO